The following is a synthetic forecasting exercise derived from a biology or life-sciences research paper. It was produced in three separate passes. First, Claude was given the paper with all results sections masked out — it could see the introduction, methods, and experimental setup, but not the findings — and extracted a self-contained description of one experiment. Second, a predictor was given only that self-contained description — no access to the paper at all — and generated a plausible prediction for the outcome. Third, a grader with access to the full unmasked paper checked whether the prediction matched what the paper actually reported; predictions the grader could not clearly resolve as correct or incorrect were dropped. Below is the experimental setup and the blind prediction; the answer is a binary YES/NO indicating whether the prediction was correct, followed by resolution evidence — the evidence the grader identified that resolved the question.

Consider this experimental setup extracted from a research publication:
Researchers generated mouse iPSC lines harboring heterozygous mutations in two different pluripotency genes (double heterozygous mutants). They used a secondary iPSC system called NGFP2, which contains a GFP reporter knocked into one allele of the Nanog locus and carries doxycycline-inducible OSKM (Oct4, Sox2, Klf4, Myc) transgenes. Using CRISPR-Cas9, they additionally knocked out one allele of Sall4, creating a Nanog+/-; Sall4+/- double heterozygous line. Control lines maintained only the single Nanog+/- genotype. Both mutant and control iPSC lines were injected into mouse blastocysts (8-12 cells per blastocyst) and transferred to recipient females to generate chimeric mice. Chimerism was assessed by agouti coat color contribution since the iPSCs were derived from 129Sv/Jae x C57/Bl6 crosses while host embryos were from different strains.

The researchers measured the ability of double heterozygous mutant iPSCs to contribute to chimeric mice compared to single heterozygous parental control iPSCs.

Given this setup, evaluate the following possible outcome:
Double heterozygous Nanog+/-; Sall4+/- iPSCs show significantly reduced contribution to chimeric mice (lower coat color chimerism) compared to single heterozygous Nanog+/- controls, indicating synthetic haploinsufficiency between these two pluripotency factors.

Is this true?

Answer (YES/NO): NO